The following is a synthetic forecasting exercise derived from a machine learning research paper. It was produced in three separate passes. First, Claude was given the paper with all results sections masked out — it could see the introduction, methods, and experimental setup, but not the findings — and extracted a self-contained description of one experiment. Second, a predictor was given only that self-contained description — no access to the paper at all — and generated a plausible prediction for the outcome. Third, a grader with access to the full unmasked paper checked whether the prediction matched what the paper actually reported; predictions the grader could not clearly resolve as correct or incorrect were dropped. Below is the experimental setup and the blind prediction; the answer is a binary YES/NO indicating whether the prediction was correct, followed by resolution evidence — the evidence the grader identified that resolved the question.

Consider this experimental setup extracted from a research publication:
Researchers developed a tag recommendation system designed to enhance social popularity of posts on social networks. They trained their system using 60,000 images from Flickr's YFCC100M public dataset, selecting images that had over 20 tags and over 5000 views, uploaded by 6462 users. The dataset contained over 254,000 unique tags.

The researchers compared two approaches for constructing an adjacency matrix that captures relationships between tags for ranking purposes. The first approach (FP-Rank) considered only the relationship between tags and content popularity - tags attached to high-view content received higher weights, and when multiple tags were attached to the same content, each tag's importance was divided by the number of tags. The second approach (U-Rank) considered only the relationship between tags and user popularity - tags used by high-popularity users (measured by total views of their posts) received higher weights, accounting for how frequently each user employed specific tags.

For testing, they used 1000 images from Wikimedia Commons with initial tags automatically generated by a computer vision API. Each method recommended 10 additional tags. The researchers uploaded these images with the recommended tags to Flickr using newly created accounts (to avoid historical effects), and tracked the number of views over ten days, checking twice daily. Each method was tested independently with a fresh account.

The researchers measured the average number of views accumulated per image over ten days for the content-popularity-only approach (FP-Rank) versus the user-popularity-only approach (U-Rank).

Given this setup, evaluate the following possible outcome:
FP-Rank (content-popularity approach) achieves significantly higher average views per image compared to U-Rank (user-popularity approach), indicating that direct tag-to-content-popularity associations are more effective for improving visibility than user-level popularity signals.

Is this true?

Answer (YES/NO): NO